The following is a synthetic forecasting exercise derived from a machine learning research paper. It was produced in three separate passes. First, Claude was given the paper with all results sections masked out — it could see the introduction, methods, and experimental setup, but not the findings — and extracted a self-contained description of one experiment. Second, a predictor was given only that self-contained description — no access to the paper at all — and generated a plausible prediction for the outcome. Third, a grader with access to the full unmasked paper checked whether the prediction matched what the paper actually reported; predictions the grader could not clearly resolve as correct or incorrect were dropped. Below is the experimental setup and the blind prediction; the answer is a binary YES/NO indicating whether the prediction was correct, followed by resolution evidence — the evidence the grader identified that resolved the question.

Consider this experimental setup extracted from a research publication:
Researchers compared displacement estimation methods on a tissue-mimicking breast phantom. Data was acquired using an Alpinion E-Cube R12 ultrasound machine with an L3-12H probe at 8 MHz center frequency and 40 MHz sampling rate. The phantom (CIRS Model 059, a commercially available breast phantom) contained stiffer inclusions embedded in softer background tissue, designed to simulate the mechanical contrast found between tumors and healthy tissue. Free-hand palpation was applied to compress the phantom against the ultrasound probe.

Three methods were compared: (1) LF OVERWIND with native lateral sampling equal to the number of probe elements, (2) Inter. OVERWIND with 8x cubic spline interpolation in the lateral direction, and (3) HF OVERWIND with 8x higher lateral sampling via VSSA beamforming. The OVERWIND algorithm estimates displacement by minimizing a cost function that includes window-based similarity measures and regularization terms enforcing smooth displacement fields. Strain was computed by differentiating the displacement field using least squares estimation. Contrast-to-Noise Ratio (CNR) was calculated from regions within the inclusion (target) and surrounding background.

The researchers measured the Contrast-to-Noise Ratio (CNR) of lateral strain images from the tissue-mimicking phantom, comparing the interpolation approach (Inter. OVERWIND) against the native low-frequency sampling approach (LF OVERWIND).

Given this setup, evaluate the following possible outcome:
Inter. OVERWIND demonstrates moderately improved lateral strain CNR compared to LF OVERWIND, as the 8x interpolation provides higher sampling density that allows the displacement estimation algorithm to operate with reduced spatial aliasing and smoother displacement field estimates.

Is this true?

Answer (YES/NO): NO